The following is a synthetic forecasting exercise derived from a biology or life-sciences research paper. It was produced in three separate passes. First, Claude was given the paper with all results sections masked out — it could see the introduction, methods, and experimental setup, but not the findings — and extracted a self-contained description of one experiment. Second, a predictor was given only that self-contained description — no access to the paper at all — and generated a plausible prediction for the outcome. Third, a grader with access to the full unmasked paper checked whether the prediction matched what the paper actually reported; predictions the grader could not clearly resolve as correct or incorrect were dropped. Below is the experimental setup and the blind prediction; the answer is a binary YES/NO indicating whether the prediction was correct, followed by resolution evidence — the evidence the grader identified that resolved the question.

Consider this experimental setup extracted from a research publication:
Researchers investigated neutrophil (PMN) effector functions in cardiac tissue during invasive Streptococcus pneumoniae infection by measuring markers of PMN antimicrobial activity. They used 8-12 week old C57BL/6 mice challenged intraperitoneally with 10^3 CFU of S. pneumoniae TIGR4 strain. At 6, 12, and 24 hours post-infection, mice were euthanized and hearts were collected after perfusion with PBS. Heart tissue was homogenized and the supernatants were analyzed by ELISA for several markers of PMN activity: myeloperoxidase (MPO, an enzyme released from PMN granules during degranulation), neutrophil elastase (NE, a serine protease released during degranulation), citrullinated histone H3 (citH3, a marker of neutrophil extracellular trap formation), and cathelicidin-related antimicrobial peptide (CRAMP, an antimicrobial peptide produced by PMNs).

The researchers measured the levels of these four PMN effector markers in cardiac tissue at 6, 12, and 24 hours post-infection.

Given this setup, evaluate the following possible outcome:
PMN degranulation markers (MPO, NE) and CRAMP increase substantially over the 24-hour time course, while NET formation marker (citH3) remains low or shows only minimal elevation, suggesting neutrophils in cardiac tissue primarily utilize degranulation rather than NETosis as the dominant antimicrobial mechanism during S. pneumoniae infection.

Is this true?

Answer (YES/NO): YES